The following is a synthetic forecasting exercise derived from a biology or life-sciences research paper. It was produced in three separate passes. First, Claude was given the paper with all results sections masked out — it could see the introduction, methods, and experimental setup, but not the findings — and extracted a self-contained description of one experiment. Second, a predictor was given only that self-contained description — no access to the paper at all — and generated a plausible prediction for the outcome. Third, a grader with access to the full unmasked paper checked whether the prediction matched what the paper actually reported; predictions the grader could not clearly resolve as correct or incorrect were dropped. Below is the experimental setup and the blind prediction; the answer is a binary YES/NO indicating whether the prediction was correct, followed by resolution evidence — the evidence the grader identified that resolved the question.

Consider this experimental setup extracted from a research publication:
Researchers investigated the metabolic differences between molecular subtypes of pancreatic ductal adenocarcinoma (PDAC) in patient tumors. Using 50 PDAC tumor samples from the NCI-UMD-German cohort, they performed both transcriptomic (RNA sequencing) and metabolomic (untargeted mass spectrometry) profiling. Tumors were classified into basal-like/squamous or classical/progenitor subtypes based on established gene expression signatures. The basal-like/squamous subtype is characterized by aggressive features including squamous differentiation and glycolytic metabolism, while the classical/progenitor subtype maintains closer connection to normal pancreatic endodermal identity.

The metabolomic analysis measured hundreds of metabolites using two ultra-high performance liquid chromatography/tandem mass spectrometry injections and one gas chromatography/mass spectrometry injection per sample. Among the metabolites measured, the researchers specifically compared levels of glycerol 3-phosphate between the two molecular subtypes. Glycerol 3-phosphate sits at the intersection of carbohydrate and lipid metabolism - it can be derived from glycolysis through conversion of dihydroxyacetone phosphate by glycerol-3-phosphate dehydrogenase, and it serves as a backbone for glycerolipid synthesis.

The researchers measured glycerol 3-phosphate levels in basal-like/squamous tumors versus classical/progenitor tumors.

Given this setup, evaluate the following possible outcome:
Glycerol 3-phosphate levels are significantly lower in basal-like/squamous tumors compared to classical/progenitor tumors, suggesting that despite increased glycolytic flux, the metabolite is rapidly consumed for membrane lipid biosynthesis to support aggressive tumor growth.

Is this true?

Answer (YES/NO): NO